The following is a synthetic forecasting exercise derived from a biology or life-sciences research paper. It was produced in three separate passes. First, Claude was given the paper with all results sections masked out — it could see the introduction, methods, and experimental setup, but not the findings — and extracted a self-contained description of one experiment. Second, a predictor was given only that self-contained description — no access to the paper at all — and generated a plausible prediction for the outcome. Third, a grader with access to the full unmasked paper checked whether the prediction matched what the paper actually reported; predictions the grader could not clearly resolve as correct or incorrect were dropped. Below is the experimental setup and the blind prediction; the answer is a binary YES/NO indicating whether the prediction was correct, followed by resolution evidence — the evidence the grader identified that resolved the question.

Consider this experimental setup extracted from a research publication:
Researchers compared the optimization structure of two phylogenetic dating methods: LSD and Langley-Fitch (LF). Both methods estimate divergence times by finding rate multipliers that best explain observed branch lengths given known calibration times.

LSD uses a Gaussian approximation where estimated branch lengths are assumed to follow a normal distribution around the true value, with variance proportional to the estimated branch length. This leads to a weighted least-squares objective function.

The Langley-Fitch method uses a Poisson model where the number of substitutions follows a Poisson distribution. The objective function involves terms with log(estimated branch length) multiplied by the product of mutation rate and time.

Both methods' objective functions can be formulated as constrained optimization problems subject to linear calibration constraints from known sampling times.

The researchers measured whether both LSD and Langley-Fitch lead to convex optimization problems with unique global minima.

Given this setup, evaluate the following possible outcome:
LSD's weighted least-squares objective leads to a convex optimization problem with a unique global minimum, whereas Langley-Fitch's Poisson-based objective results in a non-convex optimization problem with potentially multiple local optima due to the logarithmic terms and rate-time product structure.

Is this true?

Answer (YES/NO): NO